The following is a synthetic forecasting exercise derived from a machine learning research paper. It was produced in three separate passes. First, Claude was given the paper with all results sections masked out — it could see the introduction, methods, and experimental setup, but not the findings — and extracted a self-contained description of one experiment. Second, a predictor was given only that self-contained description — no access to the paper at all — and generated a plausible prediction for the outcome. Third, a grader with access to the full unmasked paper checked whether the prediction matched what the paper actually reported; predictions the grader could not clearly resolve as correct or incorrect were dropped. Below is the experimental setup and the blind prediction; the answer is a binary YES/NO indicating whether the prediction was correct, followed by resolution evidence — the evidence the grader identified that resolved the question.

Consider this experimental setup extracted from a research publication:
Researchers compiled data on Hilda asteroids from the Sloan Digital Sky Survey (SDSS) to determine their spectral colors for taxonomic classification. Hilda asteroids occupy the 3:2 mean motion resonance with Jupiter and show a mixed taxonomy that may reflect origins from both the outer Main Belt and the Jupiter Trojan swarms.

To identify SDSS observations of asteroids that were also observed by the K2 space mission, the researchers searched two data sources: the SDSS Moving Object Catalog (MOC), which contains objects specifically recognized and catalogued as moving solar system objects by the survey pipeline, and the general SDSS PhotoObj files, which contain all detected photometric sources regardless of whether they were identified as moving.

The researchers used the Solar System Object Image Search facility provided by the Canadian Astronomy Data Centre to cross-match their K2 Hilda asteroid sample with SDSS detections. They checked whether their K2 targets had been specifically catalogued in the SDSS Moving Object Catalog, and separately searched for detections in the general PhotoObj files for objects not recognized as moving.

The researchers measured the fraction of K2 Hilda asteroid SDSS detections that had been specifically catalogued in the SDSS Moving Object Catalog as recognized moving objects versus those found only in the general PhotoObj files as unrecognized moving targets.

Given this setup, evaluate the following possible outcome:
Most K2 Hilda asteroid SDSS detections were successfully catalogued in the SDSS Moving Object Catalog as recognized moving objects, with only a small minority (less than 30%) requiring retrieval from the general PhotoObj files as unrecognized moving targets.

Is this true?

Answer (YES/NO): NO